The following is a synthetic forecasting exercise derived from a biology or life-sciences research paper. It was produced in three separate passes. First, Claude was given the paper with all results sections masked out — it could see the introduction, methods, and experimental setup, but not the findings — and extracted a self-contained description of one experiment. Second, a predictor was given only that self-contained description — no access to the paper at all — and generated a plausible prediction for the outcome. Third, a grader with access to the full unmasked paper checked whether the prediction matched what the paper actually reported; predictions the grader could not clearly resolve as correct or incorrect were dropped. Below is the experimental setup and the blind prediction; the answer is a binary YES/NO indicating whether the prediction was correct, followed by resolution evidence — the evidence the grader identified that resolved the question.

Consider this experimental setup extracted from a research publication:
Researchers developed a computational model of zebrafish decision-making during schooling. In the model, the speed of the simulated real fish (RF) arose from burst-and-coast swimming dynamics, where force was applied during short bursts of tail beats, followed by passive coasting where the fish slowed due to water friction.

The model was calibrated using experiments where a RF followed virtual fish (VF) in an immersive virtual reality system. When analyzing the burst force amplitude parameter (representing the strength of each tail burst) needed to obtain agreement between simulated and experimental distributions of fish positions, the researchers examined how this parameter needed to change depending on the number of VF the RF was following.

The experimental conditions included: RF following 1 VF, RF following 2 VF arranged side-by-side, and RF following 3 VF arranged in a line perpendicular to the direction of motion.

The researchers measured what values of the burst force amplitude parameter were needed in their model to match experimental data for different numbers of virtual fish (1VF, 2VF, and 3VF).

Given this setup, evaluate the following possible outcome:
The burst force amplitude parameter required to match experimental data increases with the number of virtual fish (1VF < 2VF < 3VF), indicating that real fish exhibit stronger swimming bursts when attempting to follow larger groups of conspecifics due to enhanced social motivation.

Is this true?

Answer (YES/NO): NO